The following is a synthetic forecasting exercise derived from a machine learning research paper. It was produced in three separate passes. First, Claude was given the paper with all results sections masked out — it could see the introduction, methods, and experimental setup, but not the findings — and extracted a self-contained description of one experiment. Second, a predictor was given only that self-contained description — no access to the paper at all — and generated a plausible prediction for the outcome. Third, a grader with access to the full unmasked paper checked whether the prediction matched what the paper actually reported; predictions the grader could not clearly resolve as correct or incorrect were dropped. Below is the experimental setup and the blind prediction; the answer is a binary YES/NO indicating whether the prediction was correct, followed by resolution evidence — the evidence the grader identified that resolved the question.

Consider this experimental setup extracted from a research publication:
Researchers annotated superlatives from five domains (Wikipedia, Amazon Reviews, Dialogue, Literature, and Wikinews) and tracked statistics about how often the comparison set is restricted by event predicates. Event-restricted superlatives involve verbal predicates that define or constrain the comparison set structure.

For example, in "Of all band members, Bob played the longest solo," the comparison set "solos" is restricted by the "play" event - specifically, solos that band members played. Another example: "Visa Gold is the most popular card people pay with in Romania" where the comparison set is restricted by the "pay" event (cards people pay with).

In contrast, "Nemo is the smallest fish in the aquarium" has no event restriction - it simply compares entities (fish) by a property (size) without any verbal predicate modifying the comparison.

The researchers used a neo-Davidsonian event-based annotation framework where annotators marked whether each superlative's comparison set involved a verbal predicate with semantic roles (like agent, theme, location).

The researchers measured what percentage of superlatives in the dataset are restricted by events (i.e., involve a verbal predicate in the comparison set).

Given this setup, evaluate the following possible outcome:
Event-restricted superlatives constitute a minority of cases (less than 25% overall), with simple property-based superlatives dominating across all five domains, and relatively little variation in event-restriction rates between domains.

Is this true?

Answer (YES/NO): NO